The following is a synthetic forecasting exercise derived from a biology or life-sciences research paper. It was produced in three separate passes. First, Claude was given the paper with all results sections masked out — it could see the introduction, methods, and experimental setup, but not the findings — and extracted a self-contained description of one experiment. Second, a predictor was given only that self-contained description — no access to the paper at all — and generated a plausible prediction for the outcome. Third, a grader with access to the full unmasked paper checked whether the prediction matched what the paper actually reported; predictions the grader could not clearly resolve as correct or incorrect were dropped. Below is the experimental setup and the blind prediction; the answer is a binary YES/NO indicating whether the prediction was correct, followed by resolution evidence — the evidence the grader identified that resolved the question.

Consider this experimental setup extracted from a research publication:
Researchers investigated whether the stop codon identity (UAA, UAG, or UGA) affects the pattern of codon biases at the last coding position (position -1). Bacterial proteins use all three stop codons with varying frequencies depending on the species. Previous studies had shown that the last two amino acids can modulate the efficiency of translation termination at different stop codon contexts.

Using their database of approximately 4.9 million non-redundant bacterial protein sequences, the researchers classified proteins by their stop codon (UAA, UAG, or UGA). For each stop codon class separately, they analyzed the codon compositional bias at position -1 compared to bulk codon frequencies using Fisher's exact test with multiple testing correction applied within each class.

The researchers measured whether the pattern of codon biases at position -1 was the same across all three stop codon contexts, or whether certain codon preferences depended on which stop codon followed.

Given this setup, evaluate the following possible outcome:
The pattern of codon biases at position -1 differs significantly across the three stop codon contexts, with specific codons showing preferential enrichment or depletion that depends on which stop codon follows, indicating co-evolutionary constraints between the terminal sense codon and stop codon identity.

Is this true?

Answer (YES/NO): NO